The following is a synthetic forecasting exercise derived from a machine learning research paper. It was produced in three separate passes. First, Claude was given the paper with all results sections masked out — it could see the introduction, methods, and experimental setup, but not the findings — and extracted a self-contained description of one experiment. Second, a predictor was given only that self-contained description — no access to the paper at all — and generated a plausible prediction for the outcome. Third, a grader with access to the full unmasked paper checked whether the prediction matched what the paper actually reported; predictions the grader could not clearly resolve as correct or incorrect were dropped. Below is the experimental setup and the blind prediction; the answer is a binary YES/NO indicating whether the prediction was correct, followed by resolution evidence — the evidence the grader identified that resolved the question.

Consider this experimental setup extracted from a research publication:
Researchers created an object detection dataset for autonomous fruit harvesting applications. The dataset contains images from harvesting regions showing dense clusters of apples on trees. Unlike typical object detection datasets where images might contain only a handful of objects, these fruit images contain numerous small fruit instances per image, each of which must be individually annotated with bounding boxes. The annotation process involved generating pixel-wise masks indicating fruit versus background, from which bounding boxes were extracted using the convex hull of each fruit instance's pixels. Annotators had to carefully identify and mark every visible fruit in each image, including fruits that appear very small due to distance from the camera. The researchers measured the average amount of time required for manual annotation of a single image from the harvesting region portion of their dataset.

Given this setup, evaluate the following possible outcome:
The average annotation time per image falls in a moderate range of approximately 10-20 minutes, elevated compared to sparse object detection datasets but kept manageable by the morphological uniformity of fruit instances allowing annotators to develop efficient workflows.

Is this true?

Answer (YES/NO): NO